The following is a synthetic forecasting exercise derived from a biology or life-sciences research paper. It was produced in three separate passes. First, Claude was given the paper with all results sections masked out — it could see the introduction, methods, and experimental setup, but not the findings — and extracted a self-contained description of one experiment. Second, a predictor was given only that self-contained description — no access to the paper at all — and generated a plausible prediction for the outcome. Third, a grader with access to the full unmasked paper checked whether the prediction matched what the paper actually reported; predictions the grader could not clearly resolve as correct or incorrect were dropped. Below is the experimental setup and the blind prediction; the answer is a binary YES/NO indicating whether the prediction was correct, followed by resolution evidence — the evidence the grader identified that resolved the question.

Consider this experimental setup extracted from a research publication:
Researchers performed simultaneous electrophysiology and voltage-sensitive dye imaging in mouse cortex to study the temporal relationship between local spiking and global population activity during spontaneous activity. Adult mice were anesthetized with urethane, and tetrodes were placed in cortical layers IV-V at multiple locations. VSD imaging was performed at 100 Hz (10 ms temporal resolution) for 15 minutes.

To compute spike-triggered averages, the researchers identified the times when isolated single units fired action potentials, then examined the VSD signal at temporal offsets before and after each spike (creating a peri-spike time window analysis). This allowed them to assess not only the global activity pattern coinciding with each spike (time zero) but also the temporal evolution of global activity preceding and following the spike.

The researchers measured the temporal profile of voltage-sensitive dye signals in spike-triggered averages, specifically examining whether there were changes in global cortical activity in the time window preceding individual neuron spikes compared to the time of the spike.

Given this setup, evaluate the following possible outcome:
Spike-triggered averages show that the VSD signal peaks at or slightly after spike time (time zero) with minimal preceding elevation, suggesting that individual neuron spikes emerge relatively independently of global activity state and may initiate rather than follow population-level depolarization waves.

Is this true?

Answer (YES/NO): NO